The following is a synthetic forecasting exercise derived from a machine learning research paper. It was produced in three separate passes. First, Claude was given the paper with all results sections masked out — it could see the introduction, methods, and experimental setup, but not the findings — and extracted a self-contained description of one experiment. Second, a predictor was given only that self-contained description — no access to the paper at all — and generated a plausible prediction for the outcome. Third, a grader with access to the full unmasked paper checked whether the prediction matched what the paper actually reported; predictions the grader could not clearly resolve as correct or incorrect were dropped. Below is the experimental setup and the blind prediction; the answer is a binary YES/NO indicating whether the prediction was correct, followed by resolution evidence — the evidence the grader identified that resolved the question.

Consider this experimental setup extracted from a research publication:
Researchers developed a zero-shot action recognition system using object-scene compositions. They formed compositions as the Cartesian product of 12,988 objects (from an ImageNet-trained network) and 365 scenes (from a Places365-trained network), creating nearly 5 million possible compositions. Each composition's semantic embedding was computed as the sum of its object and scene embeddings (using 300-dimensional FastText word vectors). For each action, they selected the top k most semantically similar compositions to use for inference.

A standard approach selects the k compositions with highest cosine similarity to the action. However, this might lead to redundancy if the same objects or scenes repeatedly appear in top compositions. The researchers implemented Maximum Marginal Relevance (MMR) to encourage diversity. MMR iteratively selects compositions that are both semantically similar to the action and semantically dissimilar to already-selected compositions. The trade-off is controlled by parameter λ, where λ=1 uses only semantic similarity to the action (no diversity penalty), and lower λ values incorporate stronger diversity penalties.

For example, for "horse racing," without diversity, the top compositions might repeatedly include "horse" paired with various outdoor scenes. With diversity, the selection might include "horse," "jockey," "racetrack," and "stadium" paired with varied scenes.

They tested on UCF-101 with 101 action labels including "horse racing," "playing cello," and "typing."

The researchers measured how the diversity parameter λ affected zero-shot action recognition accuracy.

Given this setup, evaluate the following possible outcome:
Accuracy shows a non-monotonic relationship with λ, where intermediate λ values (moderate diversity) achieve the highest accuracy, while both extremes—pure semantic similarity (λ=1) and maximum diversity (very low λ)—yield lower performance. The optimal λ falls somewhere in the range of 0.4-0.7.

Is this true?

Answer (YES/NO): NO